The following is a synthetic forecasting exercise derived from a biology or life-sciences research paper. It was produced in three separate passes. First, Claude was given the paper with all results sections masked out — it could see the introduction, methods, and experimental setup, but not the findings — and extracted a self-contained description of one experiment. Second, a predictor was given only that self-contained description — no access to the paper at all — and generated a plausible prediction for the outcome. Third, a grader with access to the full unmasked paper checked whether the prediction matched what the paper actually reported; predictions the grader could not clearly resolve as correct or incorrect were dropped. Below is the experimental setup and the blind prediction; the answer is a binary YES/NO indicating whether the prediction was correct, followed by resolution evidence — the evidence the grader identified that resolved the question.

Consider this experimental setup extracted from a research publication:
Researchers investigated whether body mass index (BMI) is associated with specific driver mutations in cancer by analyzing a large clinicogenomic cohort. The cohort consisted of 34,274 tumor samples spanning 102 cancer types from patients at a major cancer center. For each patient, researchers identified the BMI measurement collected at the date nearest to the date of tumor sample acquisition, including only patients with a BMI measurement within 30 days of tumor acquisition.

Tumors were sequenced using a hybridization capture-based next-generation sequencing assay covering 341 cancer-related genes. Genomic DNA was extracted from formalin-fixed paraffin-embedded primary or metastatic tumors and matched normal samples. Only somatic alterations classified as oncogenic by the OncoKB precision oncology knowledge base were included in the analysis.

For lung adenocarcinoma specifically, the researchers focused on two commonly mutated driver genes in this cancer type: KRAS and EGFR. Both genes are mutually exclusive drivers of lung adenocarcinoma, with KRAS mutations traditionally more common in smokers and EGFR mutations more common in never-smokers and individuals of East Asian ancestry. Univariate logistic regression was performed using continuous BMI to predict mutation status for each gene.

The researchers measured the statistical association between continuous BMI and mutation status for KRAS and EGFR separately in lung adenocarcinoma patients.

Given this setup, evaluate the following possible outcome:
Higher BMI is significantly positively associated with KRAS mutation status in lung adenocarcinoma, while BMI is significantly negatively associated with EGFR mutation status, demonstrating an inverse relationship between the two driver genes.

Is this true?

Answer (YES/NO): YES